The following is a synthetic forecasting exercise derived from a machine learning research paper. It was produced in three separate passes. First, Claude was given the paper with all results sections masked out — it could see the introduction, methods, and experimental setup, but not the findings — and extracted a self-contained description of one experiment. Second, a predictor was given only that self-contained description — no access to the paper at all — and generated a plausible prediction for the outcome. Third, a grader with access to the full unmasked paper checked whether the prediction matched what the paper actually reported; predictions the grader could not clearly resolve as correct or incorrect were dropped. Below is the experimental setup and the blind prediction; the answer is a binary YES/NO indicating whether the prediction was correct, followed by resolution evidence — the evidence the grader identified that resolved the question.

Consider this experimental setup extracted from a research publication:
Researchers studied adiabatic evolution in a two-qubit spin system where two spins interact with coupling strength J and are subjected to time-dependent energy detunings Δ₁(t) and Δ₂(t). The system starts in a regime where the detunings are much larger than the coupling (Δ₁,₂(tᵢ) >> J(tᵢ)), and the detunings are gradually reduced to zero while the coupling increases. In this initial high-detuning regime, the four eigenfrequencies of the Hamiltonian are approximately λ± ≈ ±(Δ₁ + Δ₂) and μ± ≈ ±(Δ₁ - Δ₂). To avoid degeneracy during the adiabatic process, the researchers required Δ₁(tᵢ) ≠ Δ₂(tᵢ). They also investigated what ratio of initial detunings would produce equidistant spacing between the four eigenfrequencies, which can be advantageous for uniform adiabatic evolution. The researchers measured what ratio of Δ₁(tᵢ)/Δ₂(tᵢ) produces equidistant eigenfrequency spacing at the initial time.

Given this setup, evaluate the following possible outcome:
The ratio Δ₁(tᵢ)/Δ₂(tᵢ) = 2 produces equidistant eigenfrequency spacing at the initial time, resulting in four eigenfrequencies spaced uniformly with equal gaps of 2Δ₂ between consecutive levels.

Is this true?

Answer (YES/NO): NO